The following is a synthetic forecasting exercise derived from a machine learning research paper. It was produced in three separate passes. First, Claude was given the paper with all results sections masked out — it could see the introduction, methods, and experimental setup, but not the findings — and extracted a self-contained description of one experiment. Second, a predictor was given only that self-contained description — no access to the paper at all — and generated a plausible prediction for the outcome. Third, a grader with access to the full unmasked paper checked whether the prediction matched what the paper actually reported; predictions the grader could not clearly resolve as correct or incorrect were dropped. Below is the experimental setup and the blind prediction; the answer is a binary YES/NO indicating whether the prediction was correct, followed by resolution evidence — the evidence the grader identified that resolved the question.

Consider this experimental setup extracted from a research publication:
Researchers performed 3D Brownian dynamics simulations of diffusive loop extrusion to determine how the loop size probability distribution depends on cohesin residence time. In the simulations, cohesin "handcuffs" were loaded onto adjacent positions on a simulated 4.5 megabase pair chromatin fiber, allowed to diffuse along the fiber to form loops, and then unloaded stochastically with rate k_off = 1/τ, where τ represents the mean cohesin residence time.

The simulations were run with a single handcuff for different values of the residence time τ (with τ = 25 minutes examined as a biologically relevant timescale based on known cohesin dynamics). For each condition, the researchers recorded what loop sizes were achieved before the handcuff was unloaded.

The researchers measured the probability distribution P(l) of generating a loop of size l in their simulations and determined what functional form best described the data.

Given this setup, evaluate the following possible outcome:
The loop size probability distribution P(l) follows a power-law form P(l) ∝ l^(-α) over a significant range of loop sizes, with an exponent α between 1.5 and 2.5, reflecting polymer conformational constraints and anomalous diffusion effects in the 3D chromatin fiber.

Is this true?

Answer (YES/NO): NO